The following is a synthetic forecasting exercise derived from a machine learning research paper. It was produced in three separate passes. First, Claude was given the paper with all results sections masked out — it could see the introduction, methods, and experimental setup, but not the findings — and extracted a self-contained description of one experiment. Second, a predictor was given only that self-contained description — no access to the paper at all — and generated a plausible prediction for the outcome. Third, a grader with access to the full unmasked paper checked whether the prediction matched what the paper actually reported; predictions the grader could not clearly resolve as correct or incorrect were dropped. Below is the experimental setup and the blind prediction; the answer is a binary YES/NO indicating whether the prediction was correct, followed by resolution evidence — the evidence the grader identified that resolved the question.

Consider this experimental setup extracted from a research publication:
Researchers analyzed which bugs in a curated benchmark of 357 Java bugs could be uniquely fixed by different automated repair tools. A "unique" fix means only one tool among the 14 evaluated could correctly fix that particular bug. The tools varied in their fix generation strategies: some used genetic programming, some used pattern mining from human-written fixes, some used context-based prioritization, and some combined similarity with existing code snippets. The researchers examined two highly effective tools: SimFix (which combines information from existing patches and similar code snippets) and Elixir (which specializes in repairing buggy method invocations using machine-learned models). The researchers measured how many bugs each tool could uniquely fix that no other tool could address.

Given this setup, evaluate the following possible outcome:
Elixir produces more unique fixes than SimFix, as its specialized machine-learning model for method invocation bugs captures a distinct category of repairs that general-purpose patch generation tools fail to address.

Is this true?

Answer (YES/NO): NO